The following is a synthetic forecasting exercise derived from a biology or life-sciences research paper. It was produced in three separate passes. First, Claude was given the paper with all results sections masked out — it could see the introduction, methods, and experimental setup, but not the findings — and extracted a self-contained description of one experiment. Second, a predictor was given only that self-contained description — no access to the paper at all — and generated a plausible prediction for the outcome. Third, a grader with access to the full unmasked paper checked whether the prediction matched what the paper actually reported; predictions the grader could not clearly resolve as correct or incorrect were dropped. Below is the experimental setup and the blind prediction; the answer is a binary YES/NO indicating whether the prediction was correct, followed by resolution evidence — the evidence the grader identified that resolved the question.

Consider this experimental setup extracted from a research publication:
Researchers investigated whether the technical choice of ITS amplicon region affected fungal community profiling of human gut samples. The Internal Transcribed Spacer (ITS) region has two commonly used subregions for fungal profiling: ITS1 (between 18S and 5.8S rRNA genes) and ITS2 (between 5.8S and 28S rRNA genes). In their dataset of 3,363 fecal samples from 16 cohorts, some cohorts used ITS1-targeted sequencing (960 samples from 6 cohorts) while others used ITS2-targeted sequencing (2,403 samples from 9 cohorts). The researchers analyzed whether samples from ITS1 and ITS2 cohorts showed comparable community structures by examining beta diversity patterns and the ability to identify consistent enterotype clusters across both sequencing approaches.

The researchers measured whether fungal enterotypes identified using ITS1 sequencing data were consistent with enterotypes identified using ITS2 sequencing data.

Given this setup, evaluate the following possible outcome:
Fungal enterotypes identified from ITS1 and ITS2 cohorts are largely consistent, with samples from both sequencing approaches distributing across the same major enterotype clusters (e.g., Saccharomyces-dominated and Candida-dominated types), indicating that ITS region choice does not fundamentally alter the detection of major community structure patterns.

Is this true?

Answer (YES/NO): YES